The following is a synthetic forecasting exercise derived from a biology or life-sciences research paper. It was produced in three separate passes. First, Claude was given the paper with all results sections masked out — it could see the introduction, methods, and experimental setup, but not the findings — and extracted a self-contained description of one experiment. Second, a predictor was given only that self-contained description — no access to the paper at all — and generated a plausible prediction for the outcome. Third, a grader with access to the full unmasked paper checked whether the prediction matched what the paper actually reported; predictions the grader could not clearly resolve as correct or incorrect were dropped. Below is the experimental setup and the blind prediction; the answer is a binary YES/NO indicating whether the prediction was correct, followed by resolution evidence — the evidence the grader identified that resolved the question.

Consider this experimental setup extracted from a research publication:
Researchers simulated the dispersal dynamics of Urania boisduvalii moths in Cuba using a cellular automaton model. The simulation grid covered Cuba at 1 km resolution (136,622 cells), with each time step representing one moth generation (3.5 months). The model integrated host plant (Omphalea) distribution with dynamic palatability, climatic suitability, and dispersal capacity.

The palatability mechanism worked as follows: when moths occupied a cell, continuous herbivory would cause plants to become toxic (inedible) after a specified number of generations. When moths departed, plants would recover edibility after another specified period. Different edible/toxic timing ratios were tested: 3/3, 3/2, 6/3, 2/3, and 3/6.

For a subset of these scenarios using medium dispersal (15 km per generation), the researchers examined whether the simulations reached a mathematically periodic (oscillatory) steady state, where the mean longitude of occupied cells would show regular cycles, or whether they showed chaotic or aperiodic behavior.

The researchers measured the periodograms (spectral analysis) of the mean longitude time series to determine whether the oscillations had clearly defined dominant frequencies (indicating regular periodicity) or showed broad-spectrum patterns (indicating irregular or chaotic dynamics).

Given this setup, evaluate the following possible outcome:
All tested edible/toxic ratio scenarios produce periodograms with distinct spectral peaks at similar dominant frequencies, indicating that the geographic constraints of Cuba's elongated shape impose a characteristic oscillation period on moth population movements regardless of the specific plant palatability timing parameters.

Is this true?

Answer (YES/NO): NO